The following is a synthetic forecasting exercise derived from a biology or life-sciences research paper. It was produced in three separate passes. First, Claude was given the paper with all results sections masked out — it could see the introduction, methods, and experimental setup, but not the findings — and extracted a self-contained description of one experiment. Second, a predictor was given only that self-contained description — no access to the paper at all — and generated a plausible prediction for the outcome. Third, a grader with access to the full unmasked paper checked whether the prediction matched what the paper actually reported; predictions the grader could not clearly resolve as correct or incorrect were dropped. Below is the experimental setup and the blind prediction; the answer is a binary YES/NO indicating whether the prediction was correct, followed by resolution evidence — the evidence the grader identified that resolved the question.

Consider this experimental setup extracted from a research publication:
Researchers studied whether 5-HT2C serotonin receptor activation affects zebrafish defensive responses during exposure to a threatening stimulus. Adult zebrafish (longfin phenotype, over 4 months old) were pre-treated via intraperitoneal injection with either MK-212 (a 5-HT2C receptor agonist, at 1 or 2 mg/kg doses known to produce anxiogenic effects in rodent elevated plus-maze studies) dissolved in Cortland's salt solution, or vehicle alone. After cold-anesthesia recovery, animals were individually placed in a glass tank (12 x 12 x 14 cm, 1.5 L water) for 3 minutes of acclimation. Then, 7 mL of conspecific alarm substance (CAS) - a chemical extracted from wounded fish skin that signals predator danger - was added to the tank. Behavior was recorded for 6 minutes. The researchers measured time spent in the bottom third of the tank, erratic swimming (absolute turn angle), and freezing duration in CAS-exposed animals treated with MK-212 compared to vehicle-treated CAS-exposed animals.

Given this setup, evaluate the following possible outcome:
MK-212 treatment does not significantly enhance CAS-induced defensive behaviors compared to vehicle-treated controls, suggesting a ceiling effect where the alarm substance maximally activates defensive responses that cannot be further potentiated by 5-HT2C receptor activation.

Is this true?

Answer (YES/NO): NO